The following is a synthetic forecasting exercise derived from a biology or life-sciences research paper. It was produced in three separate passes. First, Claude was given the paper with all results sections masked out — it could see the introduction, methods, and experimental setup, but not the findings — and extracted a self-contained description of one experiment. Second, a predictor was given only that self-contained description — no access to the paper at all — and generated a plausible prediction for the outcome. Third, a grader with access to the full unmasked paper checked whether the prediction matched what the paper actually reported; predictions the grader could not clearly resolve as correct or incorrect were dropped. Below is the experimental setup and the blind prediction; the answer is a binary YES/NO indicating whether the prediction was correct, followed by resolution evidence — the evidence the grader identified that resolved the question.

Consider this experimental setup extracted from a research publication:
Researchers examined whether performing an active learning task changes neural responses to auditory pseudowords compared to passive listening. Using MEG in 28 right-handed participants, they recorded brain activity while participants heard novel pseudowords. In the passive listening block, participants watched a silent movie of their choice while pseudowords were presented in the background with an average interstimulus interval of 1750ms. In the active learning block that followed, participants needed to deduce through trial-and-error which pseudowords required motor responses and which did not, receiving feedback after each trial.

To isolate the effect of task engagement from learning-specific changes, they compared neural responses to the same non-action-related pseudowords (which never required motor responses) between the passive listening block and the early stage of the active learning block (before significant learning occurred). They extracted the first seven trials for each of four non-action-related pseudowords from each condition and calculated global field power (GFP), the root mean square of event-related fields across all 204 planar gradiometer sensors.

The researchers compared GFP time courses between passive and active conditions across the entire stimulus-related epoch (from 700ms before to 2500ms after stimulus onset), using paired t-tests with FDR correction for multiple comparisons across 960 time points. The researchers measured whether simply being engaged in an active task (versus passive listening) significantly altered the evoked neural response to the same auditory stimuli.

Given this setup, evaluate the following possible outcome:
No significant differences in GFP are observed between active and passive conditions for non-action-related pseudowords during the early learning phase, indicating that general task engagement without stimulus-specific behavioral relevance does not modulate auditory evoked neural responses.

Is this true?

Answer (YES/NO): NO